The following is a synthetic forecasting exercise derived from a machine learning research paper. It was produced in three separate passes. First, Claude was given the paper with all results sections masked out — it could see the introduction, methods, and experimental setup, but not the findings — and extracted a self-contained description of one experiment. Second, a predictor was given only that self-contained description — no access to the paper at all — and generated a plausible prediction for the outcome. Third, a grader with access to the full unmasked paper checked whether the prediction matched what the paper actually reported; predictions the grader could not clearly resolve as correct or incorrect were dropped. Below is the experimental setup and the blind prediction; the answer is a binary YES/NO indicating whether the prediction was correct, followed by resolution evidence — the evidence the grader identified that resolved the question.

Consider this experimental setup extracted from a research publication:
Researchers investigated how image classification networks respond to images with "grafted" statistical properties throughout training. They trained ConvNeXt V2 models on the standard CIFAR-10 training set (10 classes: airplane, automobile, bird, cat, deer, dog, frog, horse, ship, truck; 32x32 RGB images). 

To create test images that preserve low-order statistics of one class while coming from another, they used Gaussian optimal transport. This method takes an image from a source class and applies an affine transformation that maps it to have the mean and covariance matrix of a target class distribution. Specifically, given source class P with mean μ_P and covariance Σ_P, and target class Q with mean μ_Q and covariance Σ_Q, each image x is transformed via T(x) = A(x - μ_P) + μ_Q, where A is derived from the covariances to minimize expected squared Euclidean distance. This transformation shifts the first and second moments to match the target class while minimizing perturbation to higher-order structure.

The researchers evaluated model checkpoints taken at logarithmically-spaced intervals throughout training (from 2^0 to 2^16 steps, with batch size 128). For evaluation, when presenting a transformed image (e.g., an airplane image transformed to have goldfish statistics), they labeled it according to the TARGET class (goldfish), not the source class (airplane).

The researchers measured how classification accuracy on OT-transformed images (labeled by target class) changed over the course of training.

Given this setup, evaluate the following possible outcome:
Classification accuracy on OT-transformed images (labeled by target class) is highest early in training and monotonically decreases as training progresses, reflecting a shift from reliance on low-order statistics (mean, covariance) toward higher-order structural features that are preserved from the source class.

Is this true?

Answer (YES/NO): NO